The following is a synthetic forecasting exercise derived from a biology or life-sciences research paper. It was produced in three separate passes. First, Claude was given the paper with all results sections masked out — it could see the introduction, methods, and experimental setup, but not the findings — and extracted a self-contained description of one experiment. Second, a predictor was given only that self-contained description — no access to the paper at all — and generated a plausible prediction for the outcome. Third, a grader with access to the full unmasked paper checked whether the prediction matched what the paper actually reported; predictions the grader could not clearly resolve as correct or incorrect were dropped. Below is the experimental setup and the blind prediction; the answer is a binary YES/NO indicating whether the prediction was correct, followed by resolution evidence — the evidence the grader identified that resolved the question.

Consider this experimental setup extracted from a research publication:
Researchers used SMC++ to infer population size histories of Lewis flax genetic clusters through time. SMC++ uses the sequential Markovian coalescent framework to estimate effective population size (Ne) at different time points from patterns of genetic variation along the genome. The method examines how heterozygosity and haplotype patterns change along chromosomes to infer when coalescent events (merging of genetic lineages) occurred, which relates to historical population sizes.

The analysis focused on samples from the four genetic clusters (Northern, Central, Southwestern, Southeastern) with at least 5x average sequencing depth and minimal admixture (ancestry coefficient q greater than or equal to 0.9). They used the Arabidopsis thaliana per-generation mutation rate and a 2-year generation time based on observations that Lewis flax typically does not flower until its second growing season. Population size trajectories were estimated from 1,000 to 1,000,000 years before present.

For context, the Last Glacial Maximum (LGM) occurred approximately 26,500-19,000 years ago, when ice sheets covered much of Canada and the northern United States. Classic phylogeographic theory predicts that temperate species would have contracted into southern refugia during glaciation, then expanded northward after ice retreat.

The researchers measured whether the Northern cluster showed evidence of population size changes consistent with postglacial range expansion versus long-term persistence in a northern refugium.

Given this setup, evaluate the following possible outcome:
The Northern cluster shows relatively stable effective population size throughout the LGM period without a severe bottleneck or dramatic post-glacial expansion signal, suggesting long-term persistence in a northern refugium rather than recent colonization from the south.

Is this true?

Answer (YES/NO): NO